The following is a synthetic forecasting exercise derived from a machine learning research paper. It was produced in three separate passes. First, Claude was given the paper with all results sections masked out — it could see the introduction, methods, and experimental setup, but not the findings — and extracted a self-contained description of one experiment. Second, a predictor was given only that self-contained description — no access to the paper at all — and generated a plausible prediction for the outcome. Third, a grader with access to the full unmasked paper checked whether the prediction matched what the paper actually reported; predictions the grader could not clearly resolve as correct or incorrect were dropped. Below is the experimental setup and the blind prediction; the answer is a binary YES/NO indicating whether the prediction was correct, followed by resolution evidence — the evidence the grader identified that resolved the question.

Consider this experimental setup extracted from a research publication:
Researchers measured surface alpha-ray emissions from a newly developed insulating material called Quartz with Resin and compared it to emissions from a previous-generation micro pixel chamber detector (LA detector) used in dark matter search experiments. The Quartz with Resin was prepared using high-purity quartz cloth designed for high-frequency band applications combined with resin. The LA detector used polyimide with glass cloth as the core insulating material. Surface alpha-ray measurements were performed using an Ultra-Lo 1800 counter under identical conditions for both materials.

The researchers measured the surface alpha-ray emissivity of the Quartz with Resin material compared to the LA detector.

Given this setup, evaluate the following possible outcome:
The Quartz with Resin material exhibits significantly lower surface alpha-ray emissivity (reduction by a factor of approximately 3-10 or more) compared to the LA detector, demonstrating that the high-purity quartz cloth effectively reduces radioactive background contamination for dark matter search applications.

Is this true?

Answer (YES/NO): NO